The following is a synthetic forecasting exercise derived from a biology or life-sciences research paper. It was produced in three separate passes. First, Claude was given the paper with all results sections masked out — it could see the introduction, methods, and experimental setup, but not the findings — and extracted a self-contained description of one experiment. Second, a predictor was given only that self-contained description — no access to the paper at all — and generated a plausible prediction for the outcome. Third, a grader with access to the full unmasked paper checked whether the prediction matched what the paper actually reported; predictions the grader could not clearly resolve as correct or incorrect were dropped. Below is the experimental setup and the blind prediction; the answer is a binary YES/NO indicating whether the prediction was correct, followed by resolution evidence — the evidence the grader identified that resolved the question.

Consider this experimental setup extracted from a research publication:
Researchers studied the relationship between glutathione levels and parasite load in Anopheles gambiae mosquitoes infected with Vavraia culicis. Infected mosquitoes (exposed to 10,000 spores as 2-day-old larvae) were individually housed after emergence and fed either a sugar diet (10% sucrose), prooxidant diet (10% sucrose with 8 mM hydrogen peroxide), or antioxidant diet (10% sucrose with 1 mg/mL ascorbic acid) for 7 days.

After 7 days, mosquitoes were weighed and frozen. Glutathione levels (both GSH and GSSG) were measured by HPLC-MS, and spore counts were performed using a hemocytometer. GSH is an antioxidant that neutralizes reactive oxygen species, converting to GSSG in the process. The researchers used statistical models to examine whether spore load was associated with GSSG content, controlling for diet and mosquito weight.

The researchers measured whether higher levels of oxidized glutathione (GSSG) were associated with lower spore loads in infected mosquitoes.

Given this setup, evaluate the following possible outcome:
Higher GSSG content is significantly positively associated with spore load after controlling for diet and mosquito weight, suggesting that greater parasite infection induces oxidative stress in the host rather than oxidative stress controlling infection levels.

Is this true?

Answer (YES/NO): NO